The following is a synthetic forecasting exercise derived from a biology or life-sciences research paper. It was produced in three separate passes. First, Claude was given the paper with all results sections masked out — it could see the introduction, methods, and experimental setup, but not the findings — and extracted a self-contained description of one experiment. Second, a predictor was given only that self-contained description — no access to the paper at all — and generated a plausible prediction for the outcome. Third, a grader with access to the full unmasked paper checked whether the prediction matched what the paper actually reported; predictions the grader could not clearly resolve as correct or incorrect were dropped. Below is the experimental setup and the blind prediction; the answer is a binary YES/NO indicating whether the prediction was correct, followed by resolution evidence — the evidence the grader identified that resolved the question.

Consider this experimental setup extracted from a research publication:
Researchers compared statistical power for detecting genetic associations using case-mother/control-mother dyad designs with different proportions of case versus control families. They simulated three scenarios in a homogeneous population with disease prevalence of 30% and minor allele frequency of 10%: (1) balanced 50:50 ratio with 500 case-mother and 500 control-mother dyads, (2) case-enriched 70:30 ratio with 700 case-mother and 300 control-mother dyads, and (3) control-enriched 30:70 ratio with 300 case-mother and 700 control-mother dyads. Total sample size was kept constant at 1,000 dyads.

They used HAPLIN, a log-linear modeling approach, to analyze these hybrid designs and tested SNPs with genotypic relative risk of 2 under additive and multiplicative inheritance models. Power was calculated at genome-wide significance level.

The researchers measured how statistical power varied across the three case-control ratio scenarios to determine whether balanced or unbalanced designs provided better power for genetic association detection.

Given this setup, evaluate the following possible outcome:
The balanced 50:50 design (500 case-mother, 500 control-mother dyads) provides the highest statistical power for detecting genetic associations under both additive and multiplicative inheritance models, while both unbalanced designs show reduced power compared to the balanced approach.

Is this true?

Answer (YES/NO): NO